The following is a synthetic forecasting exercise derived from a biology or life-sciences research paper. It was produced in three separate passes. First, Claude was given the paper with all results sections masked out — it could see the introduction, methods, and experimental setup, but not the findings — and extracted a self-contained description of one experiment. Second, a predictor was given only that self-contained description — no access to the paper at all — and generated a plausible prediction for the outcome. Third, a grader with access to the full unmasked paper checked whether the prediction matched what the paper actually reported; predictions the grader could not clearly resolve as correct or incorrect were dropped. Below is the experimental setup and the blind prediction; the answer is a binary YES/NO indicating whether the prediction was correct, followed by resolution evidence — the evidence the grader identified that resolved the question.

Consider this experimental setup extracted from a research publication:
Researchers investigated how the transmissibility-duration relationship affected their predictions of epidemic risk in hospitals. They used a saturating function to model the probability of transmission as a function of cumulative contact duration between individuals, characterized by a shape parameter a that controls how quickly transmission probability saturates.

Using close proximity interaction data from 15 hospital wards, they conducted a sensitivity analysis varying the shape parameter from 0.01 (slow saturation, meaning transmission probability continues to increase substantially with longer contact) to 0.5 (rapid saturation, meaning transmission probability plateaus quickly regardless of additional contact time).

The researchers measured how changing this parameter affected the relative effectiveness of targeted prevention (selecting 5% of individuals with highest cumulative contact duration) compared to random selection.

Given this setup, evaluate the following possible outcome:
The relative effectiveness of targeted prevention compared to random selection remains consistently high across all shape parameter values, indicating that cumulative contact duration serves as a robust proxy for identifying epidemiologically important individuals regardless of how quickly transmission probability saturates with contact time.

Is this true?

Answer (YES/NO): YES